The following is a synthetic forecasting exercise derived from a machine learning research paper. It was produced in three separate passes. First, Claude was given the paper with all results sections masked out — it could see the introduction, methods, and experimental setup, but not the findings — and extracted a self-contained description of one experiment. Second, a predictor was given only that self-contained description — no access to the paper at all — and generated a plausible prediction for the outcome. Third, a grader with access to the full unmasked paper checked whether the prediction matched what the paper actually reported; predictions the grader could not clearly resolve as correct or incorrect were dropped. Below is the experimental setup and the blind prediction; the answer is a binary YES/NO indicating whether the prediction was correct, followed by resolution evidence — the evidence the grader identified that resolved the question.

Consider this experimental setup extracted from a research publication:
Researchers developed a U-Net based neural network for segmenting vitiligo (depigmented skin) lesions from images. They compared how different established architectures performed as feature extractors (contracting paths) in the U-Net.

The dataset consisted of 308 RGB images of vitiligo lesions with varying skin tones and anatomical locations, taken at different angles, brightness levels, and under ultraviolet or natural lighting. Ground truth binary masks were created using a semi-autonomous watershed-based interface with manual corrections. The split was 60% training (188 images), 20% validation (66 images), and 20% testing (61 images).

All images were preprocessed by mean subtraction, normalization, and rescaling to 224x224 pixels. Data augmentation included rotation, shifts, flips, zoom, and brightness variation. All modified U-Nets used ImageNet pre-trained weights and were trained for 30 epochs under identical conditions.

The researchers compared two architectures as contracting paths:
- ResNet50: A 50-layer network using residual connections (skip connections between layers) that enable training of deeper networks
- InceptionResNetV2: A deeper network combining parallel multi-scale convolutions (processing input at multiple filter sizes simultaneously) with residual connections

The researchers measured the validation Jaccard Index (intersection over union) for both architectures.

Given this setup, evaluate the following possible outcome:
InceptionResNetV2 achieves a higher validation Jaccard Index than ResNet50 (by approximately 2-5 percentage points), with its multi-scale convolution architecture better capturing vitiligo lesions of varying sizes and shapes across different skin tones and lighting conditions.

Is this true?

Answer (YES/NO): NO